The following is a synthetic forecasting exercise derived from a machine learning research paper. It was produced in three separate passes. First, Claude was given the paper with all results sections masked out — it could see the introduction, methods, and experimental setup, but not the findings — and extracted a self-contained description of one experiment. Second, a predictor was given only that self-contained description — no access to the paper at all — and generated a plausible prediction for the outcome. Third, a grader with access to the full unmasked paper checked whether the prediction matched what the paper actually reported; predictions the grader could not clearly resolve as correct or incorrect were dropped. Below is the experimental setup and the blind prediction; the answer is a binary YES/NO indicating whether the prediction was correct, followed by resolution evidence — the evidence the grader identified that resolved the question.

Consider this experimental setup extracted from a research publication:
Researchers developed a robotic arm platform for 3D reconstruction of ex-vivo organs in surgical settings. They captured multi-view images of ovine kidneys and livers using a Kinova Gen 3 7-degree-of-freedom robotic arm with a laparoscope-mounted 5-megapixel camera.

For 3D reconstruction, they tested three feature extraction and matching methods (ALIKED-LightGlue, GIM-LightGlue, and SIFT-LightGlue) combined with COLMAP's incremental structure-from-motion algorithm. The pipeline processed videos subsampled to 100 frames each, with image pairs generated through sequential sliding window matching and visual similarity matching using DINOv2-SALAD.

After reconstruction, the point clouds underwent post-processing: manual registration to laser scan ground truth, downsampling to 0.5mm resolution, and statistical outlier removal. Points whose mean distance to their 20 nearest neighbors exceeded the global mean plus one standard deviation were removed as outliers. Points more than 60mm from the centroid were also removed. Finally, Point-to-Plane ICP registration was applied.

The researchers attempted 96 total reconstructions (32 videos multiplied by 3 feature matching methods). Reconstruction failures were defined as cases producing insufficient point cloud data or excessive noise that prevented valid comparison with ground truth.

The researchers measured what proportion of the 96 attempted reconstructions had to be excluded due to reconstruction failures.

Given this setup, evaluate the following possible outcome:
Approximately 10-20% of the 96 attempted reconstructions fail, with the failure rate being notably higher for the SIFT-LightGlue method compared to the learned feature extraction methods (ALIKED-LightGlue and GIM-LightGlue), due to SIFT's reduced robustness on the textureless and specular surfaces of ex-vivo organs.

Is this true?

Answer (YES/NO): YES